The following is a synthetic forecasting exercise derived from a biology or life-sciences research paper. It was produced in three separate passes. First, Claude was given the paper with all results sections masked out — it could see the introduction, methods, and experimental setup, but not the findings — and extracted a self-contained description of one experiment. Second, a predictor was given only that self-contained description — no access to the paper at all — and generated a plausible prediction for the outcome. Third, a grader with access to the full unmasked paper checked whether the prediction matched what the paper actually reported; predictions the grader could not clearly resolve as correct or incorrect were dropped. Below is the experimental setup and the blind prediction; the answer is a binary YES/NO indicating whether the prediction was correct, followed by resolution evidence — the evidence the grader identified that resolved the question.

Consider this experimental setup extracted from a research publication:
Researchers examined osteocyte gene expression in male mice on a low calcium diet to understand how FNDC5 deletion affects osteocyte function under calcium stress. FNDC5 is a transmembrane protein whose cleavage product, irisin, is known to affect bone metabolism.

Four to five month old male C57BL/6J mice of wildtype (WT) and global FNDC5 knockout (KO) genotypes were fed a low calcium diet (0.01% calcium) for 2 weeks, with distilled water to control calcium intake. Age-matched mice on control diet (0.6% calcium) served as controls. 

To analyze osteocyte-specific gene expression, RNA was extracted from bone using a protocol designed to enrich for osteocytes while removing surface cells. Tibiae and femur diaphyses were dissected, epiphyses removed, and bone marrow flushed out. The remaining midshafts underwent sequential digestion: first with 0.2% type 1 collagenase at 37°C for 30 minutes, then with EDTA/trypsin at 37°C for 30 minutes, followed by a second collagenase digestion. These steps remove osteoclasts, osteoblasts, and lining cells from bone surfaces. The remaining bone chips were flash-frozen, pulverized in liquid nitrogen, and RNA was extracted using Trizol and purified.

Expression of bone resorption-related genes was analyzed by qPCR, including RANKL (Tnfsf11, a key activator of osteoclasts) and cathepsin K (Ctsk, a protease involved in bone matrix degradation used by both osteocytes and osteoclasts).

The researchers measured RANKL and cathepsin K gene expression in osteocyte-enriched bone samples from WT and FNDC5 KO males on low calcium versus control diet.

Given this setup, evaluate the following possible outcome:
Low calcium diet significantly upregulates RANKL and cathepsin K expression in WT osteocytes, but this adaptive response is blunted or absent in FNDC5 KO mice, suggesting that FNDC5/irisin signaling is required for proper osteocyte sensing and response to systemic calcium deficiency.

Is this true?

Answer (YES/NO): NO